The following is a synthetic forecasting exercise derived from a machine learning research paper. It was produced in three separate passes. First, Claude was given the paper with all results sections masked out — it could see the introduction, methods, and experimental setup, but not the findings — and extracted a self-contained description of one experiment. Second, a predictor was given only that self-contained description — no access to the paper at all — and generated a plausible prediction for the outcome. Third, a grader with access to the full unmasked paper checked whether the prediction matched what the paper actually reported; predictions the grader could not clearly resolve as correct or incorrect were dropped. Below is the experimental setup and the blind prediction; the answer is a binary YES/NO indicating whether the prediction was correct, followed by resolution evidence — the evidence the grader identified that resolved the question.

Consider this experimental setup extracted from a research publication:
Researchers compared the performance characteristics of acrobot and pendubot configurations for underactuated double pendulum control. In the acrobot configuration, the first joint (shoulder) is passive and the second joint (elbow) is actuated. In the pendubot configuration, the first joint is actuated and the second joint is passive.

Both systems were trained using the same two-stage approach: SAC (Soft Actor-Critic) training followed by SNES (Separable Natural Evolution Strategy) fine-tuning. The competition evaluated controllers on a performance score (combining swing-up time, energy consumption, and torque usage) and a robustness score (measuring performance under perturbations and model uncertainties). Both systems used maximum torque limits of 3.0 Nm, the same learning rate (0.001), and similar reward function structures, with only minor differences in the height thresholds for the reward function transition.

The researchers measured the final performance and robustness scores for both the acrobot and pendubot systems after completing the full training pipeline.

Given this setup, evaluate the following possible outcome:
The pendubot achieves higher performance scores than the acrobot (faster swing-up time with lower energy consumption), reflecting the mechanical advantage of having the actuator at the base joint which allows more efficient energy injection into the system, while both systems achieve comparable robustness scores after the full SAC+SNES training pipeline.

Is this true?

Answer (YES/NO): NO